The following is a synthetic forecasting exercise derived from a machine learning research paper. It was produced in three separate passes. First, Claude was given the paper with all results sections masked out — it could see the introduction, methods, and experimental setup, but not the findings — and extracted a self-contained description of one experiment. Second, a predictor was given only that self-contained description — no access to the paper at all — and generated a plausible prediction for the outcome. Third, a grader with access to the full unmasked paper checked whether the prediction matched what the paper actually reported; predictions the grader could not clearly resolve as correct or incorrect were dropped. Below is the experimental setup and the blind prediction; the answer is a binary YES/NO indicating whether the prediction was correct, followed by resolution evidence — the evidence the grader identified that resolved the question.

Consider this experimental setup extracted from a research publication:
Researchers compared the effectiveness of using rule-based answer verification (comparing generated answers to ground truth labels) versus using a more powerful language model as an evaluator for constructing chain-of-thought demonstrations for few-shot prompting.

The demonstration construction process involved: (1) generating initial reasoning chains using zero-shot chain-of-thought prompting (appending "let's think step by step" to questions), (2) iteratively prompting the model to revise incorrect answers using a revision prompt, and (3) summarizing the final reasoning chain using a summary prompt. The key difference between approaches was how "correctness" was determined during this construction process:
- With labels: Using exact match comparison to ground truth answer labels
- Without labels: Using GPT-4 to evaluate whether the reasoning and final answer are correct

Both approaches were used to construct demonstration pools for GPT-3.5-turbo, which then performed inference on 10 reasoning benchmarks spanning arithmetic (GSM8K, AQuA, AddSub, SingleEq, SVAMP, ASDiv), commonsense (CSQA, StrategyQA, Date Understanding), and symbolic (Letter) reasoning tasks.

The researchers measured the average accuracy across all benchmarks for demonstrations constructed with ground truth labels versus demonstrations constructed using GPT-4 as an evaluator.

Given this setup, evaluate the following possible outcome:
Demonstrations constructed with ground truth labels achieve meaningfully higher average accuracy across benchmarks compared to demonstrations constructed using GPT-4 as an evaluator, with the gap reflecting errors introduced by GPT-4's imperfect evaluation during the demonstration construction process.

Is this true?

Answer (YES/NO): NO